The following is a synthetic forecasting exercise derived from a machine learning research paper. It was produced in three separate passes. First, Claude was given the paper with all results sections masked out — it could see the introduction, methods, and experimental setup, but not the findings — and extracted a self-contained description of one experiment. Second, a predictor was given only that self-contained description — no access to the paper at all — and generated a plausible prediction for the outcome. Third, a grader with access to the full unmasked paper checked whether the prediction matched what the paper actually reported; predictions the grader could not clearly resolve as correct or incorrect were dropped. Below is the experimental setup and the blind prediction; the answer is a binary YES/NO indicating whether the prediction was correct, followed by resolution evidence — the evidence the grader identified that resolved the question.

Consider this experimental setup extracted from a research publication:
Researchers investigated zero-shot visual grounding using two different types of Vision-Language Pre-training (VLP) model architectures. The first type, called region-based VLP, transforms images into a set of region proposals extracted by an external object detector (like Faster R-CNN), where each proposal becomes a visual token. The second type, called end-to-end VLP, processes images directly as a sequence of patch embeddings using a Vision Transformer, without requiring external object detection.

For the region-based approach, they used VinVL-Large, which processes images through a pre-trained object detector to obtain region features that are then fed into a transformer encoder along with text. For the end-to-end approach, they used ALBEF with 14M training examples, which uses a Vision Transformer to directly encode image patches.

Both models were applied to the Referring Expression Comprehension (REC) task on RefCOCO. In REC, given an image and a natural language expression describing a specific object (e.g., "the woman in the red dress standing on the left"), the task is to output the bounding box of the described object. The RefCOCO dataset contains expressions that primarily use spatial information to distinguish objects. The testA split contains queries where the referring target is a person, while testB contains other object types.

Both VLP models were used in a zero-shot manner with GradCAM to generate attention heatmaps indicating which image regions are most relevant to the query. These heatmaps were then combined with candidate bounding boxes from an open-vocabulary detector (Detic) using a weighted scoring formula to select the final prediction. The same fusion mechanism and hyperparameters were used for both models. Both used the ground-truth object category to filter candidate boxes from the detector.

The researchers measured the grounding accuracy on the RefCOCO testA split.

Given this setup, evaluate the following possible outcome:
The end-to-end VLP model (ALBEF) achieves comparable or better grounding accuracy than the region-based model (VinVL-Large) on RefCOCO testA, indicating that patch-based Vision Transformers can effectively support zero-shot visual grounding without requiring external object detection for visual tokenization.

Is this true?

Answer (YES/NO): NO